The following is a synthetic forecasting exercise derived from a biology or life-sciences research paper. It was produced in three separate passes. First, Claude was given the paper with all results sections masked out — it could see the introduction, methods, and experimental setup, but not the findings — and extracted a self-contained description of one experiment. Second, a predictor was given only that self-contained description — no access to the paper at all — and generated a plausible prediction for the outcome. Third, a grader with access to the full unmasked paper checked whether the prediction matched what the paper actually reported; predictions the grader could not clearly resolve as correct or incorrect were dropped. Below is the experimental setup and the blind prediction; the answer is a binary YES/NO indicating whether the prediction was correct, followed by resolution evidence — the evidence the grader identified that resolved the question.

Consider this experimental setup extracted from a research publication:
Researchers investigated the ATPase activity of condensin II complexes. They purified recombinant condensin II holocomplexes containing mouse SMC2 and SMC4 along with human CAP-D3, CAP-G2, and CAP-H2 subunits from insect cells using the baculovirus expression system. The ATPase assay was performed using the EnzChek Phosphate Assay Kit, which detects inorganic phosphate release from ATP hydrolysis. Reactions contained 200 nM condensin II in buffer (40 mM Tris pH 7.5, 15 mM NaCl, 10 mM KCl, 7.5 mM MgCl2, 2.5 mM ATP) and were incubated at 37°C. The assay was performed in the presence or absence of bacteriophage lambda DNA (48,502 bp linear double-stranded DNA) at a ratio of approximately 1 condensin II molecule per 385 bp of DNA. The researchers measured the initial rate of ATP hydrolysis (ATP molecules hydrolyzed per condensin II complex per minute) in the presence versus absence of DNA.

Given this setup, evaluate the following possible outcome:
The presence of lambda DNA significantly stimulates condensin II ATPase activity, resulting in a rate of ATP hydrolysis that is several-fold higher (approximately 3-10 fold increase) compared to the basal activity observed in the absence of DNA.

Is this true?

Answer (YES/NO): NO